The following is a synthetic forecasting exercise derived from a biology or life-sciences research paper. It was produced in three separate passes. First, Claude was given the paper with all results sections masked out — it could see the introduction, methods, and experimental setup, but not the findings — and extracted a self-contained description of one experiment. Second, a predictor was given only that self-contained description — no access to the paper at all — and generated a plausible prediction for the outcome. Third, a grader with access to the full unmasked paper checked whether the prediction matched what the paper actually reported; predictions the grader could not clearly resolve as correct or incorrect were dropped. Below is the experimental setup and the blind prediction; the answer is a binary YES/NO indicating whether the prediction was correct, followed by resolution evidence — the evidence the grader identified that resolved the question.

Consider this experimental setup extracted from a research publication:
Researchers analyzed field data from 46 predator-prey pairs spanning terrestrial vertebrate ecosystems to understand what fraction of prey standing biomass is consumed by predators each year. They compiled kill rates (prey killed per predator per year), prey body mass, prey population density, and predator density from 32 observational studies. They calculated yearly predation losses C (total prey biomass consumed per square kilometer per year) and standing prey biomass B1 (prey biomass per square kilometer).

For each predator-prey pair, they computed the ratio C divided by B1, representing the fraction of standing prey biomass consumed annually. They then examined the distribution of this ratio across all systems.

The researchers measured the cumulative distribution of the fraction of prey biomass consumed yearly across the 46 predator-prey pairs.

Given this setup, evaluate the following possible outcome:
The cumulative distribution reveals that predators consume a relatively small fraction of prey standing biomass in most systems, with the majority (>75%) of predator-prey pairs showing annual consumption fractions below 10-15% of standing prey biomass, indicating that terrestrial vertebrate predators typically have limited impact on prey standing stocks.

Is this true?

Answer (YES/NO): NO